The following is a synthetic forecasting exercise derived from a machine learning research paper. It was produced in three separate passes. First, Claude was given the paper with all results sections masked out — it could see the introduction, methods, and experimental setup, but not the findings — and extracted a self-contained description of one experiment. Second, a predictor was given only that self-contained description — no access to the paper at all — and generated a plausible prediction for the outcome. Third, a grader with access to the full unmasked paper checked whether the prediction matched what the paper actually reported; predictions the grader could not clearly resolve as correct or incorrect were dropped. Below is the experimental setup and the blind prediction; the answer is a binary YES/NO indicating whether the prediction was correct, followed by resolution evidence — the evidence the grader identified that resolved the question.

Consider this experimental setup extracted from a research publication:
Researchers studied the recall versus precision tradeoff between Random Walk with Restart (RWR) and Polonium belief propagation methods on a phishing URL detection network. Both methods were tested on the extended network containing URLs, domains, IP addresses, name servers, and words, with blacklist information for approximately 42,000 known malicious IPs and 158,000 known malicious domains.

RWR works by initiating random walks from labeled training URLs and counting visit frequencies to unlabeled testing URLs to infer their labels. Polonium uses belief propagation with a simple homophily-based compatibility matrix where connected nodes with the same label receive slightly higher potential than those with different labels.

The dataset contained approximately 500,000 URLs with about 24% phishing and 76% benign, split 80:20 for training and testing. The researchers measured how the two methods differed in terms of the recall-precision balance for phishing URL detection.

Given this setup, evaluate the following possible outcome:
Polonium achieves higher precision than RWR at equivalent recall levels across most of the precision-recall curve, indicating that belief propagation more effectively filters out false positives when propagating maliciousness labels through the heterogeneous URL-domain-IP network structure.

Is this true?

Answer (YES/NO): NO